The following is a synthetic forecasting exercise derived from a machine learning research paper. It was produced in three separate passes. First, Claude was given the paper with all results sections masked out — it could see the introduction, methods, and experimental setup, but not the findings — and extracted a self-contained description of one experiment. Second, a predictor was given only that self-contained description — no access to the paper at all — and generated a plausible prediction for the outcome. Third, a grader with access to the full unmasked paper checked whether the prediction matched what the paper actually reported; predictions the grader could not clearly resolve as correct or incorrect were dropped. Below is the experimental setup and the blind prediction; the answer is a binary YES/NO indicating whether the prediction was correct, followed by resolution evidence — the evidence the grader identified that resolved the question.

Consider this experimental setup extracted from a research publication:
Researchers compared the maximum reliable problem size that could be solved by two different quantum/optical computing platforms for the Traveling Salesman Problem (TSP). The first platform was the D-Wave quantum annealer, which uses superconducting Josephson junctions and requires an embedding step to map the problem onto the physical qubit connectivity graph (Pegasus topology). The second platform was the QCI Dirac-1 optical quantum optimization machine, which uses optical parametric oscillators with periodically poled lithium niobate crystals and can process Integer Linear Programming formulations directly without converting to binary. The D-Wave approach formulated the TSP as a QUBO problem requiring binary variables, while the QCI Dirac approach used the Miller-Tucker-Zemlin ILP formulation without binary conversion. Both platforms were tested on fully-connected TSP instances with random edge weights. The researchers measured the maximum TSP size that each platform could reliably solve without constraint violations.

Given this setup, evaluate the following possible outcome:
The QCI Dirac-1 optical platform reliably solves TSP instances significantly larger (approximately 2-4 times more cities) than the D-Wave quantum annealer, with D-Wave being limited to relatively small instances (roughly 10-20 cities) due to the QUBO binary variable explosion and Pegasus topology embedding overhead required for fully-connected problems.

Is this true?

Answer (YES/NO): NO